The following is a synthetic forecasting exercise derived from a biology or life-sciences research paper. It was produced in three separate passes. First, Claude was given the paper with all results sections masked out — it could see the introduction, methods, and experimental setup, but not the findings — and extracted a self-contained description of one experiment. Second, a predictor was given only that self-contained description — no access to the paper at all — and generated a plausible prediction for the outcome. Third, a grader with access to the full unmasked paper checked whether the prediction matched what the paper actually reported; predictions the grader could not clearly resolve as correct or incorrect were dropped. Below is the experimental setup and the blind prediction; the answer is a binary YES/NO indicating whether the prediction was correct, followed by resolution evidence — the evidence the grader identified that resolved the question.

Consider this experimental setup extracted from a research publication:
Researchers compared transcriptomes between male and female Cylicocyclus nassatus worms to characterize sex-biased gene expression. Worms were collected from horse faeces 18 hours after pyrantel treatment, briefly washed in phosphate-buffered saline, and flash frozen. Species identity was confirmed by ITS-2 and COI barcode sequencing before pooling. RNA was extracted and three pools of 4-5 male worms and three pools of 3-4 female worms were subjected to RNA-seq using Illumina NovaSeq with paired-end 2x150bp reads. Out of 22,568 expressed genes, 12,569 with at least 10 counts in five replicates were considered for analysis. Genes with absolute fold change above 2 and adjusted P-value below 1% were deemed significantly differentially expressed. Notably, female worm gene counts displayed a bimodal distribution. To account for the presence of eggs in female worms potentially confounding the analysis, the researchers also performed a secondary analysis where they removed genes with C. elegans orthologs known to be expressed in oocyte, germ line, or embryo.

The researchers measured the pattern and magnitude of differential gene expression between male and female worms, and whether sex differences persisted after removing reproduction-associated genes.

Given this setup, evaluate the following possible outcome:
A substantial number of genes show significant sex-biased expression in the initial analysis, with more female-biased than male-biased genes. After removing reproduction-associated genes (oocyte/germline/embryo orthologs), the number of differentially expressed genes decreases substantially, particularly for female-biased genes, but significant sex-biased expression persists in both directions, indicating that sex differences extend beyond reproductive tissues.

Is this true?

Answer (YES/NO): NO